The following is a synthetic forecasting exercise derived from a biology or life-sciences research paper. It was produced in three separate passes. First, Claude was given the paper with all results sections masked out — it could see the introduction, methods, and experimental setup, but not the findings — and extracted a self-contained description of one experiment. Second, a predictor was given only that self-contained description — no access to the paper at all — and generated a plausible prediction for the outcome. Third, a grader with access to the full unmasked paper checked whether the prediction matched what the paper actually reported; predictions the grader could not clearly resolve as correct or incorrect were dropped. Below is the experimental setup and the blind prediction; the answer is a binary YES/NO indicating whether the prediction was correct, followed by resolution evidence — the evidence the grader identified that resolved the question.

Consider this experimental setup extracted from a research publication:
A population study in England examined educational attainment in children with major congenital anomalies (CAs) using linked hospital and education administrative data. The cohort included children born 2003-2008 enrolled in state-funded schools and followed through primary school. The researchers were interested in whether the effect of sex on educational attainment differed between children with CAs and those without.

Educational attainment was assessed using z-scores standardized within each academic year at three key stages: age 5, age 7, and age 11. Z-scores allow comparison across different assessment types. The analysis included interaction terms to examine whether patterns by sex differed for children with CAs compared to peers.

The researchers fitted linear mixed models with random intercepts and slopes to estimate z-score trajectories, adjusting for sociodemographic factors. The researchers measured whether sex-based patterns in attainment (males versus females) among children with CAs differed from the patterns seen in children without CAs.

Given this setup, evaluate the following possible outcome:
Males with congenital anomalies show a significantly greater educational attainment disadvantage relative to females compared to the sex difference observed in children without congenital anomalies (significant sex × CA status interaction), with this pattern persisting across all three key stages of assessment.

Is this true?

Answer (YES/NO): NO